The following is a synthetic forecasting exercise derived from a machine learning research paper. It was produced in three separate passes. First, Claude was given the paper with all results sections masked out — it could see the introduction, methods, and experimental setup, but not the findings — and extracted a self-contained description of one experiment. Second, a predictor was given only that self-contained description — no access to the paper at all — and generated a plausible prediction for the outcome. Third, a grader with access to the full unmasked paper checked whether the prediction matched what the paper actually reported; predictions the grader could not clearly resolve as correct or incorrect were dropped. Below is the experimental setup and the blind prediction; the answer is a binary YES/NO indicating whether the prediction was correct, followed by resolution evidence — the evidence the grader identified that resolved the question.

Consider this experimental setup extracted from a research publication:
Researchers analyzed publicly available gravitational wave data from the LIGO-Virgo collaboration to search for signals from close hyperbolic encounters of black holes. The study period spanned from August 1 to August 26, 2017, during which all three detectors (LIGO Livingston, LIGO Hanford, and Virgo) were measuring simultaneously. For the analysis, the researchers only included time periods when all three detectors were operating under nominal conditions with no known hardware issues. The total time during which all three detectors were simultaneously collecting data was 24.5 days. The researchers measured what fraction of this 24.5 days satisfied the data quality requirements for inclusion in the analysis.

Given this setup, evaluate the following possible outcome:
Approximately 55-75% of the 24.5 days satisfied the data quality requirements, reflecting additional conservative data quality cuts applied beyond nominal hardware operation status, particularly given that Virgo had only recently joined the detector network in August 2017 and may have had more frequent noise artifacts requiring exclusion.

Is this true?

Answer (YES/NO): YES